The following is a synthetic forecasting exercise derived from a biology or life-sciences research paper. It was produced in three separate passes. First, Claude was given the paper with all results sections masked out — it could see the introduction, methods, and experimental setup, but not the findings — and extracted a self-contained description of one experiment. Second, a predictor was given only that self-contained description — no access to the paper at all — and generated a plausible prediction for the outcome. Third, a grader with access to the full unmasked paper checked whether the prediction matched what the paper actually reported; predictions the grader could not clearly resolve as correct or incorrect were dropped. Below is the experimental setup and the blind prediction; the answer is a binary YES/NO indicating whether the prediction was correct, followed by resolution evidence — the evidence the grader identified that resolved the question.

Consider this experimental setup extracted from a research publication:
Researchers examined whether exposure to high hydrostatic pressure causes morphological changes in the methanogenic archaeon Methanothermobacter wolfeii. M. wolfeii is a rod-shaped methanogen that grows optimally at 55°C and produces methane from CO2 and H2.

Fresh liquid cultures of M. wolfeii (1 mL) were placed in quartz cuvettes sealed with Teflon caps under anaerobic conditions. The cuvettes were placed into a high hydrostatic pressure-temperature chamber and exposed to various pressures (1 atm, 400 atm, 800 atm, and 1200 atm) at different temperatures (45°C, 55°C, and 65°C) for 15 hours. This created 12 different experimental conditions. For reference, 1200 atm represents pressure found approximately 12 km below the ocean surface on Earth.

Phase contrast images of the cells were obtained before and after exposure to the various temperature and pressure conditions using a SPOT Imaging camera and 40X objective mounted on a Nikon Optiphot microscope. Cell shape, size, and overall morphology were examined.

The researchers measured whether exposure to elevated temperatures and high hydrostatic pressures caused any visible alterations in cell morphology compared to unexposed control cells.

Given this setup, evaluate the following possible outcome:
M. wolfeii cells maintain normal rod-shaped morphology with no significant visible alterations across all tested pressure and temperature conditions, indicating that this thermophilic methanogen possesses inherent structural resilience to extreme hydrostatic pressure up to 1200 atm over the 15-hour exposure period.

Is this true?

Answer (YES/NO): YES